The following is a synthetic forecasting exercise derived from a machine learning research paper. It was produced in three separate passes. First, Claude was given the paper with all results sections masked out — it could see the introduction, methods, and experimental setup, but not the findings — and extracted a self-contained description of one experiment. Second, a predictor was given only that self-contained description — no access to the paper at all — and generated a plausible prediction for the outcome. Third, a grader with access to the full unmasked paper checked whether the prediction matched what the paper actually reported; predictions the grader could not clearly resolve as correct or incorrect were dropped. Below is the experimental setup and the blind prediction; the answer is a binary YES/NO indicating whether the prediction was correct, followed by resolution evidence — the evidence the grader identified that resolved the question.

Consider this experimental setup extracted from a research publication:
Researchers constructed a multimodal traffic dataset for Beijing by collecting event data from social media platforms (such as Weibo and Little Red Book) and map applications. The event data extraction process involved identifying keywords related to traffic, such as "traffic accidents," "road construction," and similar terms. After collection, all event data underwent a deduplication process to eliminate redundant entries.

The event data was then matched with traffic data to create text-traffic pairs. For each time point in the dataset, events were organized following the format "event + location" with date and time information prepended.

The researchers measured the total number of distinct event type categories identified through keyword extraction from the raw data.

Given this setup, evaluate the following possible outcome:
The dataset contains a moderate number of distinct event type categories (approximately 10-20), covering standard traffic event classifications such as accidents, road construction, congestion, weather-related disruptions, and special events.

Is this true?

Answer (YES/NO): NO